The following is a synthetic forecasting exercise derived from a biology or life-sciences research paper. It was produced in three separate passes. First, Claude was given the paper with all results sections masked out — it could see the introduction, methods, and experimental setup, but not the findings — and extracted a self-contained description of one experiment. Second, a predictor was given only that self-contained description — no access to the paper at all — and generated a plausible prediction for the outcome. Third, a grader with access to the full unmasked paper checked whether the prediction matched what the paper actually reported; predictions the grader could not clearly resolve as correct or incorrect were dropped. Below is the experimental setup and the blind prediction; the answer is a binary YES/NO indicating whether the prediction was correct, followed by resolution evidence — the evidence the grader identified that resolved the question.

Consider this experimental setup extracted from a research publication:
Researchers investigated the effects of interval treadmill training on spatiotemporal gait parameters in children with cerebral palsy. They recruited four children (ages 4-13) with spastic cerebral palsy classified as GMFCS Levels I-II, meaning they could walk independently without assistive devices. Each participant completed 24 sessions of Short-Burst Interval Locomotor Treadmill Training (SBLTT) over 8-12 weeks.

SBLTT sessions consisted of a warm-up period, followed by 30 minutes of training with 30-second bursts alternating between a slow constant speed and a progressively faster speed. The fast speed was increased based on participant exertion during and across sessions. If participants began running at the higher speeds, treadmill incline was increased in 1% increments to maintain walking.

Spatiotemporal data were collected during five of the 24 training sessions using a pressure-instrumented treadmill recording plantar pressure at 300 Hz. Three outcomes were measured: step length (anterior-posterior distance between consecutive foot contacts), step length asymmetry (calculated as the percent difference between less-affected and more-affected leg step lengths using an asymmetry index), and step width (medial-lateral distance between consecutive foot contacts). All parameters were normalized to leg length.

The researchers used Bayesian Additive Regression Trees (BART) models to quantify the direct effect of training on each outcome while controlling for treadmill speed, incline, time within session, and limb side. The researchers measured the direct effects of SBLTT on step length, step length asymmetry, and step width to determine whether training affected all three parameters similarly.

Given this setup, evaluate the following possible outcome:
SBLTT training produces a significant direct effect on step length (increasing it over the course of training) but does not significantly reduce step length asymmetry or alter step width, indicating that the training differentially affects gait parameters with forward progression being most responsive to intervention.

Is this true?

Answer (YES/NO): YES